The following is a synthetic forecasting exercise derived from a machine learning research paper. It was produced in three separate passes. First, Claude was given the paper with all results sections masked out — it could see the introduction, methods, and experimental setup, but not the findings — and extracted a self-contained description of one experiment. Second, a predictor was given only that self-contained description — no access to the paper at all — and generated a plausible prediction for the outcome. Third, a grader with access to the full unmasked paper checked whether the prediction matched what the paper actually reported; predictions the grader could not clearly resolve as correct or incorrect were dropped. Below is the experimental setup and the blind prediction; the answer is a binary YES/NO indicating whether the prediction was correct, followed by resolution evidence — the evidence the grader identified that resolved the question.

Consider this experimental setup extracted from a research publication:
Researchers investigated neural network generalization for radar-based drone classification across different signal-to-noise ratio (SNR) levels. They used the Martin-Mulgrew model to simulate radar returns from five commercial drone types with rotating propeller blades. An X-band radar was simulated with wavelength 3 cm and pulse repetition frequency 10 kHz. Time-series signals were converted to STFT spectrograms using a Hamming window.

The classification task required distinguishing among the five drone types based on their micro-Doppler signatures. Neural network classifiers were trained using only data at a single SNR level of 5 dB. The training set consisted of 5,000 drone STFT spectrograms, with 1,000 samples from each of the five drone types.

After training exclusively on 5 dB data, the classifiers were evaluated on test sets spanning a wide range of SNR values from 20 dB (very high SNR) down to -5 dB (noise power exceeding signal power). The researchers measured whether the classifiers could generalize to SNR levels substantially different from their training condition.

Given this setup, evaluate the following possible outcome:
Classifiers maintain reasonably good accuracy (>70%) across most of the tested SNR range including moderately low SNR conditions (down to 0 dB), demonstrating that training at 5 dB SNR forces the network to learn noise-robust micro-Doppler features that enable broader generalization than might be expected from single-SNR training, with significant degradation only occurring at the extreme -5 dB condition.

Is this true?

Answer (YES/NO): YES